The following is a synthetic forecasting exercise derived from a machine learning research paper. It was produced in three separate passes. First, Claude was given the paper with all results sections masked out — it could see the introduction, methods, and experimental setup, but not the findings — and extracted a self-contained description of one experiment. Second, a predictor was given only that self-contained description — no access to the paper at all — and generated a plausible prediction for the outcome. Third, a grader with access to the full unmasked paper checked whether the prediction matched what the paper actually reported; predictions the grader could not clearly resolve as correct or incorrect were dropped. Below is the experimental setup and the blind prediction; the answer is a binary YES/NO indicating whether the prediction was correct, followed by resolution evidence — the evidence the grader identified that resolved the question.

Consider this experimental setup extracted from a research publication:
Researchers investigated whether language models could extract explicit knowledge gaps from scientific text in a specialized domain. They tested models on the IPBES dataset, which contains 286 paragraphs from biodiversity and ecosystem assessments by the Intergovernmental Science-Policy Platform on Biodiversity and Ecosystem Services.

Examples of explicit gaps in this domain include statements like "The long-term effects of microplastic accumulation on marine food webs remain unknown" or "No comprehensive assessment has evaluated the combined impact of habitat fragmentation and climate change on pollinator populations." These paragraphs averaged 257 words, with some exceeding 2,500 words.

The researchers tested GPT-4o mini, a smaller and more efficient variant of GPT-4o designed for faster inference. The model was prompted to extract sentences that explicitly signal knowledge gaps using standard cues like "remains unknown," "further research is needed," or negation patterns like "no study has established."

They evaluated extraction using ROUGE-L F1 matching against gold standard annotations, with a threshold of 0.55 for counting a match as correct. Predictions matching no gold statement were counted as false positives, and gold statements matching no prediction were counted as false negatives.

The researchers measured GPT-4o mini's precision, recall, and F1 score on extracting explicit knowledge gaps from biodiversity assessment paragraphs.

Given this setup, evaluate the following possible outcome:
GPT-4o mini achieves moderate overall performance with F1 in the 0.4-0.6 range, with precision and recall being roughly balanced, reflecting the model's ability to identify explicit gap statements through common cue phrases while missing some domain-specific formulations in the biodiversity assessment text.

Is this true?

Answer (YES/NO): NO